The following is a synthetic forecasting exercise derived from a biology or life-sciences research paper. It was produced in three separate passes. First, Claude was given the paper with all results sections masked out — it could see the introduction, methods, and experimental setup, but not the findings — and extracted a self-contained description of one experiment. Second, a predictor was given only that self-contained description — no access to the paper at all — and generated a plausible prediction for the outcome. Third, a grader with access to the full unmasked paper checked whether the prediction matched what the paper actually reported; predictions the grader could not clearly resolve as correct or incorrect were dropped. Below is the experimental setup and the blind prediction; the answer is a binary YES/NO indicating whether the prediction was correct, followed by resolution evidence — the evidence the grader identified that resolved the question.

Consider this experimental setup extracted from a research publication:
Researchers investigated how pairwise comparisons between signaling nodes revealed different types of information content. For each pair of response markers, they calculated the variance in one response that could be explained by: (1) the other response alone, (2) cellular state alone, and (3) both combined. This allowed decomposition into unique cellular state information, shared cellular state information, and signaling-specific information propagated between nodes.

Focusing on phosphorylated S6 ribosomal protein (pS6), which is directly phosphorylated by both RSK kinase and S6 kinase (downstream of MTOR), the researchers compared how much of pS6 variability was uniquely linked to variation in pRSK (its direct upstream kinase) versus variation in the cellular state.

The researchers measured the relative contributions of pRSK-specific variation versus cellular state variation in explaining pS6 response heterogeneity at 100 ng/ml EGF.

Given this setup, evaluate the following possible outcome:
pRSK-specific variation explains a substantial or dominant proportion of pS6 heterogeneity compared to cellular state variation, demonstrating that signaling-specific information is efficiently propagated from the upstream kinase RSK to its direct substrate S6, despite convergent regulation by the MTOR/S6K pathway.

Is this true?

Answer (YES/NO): NO